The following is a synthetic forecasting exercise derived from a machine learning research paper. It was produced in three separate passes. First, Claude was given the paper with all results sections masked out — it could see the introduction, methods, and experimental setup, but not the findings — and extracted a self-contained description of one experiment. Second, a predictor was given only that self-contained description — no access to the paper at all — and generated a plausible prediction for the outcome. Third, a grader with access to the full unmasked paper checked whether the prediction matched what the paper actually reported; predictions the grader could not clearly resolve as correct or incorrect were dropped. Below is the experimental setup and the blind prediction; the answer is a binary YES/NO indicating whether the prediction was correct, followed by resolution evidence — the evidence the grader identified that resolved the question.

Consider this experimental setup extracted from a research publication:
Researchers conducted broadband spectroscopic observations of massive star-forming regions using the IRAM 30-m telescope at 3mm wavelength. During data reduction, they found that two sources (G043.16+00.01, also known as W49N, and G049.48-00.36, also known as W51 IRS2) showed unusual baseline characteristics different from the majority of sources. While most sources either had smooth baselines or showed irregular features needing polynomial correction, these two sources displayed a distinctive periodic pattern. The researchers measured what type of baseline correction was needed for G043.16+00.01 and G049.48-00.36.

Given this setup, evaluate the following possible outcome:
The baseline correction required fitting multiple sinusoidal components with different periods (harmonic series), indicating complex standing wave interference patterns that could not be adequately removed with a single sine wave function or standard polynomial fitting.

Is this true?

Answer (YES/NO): NO